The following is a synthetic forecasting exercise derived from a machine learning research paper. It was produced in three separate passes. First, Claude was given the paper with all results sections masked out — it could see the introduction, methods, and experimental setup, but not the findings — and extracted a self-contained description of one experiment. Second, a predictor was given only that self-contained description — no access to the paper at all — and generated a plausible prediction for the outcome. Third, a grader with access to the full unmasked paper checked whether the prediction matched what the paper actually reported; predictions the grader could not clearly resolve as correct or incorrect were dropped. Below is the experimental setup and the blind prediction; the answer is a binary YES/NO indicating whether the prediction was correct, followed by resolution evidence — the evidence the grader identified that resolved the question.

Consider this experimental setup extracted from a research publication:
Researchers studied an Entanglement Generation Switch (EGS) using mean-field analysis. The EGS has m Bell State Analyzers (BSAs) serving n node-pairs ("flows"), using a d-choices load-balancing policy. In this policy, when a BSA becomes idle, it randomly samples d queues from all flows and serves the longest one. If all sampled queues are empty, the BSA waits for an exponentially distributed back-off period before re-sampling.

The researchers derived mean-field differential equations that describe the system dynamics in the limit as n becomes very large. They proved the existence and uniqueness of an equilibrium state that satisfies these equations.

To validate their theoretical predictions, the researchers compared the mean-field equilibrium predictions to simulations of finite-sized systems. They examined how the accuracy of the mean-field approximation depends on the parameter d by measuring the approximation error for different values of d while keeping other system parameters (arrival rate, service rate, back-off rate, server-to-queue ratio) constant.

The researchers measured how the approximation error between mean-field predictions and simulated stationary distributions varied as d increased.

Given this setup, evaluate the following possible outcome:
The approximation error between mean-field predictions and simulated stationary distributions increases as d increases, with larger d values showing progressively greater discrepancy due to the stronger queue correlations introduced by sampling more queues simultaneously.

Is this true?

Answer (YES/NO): YES